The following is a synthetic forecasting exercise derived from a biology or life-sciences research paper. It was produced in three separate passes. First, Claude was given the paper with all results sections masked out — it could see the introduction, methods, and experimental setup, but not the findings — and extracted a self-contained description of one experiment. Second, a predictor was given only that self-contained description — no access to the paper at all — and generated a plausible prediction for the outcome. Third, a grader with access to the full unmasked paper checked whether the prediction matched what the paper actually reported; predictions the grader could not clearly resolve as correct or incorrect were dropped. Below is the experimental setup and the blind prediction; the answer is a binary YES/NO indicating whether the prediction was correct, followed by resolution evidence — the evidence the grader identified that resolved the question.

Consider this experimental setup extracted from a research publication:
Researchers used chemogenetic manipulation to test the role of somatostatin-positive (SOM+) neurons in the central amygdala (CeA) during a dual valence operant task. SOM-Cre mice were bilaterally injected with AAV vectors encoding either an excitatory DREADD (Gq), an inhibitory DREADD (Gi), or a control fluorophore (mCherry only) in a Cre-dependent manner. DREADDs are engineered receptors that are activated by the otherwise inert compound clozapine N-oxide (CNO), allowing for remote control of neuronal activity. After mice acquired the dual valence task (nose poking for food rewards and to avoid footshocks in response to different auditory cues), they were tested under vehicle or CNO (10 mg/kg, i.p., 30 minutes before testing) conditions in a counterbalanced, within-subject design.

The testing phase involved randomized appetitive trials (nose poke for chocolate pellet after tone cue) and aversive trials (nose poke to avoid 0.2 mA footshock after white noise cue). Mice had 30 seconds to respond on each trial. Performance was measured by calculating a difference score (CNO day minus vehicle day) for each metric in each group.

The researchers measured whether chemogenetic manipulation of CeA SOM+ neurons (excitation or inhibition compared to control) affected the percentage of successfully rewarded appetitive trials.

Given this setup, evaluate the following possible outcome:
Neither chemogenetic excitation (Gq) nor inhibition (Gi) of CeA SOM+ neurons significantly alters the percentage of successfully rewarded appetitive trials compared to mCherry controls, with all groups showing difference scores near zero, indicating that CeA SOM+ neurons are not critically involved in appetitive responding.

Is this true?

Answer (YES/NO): YES